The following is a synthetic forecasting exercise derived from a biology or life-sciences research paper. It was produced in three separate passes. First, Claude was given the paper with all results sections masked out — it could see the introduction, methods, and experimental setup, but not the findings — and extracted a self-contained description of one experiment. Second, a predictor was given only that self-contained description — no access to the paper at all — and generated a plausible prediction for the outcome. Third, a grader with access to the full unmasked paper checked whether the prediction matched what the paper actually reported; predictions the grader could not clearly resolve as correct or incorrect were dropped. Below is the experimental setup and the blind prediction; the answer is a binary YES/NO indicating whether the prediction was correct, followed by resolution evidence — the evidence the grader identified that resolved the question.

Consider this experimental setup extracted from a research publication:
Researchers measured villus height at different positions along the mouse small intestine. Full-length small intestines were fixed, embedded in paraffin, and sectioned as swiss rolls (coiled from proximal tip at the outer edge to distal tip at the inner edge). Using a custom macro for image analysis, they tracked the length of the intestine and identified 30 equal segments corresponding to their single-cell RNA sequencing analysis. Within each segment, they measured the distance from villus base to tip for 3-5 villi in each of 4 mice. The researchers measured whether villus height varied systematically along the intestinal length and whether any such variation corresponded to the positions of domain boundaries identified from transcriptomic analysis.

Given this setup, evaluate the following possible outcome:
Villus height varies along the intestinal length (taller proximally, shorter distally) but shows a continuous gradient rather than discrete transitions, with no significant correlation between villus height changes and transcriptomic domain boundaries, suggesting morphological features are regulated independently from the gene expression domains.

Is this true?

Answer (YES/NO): NO